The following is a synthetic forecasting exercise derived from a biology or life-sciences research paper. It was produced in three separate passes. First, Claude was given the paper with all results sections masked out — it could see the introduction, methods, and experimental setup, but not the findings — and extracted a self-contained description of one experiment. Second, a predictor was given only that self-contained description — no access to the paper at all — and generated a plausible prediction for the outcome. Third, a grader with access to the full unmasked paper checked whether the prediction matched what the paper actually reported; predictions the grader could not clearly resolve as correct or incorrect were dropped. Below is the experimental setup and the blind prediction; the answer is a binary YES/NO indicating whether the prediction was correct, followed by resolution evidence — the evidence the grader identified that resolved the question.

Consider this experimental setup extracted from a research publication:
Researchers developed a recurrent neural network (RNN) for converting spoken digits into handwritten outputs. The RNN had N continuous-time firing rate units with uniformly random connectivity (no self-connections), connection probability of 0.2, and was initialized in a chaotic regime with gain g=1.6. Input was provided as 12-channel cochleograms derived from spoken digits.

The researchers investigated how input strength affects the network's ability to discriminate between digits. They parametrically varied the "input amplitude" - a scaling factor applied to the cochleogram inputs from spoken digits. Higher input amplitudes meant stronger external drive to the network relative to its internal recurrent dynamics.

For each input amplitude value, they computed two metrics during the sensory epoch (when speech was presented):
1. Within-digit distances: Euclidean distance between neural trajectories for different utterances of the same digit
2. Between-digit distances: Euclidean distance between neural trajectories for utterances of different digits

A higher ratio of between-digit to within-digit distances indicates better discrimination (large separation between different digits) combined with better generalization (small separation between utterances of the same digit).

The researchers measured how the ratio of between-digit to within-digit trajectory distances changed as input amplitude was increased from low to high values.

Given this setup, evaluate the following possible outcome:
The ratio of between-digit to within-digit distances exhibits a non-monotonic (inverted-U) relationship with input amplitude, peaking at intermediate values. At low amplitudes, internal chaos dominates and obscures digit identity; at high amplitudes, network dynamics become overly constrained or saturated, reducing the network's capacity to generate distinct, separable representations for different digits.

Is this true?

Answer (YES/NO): YES